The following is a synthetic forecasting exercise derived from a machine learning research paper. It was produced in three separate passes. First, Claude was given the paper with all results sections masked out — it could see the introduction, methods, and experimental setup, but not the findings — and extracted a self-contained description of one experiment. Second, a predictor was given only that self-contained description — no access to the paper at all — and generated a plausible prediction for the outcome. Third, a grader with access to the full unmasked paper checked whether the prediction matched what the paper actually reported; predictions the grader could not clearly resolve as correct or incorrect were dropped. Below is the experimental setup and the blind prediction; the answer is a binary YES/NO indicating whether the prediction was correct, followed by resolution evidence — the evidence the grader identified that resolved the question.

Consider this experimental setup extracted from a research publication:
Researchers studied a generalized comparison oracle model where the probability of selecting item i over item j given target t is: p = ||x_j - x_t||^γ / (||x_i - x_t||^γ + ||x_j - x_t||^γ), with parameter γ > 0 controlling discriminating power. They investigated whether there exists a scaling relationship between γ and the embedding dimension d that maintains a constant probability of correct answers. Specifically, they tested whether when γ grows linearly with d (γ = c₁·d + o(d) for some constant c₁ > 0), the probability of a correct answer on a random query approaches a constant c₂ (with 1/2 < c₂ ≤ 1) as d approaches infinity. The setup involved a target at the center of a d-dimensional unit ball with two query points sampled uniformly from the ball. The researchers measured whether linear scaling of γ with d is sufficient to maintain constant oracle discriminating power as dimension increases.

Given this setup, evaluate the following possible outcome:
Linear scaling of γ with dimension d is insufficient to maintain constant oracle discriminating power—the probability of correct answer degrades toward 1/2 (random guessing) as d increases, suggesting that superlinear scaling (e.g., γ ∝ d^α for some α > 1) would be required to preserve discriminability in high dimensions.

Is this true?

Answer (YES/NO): NO